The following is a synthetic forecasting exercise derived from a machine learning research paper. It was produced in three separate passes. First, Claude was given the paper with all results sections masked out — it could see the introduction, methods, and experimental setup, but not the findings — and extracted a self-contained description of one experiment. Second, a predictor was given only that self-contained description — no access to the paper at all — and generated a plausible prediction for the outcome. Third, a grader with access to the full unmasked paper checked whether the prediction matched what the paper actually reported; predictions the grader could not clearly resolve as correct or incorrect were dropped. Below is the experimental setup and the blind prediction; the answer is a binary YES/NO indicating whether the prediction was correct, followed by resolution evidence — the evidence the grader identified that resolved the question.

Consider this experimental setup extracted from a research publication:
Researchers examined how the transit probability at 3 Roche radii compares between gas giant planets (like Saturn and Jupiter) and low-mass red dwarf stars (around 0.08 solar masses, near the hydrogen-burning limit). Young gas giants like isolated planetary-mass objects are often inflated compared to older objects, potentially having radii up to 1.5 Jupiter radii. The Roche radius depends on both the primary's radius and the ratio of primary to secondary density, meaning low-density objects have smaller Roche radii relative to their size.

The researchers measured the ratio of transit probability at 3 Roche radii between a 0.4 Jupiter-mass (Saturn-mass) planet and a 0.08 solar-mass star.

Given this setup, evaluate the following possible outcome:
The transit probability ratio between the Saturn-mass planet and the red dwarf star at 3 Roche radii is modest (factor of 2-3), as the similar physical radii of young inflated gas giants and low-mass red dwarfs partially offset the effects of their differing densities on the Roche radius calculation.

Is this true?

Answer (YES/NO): NO